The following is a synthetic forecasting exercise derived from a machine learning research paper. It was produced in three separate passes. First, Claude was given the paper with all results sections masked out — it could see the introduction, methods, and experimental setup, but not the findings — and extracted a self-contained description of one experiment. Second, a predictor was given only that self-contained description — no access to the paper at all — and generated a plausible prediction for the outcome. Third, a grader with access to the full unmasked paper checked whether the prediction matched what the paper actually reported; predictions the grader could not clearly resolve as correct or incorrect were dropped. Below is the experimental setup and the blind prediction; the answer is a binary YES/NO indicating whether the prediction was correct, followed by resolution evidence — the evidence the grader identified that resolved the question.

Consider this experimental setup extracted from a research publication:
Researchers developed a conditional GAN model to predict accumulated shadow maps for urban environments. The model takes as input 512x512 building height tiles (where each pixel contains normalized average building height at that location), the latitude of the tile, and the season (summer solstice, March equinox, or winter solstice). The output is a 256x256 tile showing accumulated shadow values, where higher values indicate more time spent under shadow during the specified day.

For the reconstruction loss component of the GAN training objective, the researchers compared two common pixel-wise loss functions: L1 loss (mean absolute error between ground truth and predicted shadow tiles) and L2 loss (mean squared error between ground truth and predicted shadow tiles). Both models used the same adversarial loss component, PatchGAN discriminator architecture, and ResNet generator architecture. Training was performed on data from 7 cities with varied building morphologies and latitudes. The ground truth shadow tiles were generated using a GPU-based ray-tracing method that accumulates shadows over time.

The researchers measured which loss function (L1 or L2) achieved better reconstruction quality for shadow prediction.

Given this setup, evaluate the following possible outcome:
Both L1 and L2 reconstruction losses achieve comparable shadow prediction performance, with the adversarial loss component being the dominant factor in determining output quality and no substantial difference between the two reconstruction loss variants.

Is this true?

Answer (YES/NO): NO